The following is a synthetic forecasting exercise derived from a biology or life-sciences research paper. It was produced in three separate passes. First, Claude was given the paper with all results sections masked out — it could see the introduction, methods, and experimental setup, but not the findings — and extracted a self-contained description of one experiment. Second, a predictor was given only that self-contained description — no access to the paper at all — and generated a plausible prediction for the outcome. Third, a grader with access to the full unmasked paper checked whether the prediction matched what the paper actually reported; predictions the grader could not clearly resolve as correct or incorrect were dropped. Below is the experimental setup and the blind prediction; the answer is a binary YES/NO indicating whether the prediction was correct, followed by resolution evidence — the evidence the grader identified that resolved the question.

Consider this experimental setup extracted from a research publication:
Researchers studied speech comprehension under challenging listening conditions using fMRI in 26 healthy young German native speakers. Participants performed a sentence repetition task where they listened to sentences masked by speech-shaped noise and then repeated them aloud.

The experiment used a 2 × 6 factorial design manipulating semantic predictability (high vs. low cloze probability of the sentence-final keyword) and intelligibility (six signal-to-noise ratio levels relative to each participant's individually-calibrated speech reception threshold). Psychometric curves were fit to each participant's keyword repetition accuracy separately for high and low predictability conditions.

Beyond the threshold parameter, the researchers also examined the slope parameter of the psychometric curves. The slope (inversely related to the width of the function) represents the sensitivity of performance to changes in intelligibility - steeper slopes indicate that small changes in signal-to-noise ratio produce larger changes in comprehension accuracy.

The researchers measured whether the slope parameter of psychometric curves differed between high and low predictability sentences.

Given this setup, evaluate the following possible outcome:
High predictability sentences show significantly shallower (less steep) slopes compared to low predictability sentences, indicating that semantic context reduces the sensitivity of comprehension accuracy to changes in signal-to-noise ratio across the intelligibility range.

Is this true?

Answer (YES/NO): NO